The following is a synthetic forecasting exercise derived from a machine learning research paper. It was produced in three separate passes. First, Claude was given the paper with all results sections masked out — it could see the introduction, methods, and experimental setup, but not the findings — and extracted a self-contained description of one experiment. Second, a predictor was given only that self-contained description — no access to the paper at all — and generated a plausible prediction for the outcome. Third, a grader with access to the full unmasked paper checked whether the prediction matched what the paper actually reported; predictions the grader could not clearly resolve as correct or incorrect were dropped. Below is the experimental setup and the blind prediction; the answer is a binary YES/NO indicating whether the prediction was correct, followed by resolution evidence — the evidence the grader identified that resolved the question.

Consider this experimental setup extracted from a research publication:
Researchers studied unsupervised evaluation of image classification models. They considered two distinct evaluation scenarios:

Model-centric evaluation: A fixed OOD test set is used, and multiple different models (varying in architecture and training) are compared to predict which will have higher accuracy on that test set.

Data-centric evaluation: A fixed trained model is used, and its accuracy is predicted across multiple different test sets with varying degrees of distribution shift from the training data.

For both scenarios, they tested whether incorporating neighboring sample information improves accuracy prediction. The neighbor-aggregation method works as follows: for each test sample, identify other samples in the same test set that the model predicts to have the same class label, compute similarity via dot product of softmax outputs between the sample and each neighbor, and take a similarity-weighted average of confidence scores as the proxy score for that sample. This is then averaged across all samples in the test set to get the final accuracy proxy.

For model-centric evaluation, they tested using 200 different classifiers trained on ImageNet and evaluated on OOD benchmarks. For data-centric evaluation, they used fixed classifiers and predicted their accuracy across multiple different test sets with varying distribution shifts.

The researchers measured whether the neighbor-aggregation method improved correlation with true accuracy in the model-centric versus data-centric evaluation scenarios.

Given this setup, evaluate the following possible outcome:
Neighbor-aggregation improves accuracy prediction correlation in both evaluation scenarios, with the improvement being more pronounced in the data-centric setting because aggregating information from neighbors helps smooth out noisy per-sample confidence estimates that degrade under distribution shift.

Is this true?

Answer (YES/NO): NO